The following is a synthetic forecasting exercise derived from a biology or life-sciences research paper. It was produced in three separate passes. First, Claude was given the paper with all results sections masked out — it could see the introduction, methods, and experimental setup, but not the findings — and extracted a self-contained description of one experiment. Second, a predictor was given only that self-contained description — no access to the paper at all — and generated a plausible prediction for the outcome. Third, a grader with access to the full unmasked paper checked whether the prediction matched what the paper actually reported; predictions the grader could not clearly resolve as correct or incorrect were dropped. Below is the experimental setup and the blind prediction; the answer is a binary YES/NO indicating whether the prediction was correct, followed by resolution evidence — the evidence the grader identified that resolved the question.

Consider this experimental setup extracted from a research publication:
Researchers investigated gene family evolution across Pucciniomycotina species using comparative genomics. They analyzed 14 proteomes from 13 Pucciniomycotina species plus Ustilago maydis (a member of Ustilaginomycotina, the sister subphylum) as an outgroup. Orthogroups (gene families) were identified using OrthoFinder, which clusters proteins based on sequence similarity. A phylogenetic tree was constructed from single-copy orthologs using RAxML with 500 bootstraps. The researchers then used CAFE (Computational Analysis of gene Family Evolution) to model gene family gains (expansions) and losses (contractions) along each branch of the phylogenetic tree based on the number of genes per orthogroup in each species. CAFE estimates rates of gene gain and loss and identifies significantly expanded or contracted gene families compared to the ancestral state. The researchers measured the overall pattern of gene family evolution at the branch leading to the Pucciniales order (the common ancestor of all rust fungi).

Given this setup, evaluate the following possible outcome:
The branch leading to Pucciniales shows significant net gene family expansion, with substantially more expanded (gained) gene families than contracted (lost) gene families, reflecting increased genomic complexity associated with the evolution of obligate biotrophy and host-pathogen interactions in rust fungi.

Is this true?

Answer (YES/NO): NO